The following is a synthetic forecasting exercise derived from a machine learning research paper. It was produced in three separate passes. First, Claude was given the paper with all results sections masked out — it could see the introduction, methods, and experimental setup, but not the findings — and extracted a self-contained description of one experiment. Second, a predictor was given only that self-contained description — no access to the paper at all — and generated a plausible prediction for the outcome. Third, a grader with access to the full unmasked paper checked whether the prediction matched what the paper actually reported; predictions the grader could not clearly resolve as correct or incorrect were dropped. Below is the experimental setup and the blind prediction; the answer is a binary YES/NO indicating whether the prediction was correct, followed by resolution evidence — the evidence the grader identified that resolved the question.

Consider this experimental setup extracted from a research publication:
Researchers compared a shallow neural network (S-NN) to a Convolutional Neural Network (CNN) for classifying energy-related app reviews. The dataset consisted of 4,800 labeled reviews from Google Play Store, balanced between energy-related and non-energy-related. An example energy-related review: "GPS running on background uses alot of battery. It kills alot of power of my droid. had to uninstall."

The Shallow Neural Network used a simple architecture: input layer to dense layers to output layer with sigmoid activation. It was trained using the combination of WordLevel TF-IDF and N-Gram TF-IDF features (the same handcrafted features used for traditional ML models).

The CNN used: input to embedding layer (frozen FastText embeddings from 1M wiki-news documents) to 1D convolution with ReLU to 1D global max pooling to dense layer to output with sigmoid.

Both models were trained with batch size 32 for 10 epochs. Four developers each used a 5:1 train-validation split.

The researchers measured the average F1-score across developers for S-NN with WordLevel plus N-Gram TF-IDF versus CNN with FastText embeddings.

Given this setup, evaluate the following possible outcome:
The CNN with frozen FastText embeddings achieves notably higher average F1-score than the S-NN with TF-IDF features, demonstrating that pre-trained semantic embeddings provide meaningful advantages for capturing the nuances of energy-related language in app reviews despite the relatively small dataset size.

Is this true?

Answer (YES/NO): YES